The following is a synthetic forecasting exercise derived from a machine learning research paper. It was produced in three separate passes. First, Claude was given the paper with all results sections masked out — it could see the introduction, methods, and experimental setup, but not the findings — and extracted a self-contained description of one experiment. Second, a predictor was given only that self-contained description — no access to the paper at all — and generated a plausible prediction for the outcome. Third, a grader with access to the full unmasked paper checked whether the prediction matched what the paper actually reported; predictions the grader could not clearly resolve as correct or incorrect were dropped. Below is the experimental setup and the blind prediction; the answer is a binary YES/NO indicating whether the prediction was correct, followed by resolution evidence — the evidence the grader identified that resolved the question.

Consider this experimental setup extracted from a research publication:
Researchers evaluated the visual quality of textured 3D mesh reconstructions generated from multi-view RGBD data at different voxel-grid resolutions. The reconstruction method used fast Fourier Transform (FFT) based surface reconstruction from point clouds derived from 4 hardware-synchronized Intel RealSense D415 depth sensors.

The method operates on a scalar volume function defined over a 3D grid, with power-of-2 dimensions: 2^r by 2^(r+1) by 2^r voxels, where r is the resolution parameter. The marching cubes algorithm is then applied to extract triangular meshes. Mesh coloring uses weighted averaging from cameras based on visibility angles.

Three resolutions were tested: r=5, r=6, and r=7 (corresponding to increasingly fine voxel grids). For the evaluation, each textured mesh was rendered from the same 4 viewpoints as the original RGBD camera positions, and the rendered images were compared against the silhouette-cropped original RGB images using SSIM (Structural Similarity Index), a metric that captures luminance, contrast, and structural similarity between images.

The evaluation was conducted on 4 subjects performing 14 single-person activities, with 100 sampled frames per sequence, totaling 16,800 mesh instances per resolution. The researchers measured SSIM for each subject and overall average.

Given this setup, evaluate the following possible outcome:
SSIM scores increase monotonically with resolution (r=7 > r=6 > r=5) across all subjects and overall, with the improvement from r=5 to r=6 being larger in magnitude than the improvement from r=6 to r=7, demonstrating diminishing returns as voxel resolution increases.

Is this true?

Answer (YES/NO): NO